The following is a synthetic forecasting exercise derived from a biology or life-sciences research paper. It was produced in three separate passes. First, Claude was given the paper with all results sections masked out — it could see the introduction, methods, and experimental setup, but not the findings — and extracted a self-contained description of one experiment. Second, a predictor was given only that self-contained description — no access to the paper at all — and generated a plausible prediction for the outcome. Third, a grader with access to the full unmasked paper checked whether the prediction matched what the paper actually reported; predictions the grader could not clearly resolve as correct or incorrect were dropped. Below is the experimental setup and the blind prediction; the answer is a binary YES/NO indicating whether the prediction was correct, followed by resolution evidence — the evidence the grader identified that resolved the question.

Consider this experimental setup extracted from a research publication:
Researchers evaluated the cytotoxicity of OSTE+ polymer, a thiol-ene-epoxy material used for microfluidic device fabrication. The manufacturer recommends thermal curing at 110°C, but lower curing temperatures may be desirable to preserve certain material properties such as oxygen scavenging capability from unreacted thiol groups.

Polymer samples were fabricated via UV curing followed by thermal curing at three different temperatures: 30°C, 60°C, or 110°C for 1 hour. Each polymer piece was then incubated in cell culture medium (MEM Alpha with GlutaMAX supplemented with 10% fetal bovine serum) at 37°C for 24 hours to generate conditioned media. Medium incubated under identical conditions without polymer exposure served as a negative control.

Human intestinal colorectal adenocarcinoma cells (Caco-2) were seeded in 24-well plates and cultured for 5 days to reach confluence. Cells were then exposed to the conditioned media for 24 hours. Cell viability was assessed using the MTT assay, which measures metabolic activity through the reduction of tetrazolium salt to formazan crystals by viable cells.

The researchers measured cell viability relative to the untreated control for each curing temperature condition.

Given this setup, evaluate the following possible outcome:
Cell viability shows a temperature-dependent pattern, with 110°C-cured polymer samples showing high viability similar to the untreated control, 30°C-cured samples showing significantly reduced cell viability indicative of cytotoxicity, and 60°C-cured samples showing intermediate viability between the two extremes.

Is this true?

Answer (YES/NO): NO